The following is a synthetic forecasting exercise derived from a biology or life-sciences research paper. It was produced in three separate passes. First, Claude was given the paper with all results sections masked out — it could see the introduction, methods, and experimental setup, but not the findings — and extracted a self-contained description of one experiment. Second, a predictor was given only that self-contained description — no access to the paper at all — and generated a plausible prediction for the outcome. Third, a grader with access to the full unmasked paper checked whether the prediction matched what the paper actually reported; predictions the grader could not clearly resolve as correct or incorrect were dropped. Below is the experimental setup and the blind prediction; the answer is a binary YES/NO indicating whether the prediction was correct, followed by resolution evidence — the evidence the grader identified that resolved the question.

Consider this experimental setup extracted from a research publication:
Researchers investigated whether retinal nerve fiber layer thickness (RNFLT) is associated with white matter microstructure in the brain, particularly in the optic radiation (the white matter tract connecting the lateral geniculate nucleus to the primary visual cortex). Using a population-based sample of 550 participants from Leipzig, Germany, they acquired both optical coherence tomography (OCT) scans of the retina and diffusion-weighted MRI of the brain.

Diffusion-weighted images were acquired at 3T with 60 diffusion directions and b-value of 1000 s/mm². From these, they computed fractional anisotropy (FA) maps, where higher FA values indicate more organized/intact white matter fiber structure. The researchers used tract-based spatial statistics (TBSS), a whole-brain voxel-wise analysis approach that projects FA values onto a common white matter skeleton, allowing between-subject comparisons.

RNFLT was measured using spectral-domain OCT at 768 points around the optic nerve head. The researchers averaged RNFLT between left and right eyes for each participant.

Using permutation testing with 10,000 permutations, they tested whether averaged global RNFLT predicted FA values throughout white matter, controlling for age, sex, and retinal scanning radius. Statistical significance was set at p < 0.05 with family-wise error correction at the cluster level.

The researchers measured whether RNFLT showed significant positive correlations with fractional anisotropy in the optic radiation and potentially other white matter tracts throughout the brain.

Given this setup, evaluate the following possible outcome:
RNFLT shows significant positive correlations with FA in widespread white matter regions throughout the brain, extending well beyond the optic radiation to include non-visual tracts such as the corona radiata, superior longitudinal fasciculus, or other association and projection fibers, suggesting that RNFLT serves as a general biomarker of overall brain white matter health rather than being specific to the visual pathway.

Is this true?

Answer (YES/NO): NO